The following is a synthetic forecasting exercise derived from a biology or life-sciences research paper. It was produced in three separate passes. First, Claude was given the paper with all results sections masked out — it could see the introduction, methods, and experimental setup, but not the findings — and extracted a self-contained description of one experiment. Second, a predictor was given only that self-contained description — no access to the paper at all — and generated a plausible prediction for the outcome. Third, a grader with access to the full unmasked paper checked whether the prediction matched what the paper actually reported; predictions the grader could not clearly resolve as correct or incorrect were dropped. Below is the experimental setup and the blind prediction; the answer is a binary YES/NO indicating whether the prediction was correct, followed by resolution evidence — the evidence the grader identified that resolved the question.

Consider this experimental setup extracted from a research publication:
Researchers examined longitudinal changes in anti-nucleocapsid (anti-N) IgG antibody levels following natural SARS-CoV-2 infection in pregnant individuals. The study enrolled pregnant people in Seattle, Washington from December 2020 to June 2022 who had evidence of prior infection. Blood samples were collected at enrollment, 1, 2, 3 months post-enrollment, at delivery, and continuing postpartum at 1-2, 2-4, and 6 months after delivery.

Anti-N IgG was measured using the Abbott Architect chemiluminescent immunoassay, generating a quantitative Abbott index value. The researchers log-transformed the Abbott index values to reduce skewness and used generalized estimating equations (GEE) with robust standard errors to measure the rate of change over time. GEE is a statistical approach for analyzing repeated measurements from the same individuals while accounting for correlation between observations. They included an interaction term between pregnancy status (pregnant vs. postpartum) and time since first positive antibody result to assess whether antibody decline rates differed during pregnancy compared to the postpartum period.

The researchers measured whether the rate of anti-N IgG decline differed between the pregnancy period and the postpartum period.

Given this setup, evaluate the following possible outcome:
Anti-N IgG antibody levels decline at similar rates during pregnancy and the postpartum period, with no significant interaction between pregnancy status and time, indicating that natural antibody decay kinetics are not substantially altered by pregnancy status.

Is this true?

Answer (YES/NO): YES